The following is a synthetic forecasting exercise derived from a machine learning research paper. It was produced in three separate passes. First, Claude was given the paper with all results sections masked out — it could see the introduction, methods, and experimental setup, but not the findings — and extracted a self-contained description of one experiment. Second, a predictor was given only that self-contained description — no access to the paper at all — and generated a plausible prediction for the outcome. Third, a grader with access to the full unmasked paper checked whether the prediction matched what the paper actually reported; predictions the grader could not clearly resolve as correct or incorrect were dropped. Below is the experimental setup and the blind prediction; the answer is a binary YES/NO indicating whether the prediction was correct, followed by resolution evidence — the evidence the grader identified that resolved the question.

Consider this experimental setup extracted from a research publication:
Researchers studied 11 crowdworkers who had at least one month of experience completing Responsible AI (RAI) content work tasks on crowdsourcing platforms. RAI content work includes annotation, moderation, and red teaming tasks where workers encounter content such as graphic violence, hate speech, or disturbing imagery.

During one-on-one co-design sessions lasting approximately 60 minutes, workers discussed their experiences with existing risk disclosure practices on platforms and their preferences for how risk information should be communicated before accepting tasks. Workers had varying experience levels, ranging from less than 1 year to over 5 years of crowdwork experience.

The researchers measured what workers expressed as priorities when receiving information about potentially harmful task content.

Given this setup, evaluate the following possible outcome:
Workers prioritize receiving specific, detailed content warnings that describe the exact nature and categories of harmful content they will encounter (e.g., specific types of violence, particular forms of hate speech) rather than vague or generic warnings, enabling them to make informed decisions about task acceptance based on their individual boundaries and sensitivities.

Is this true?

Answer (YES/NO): YES